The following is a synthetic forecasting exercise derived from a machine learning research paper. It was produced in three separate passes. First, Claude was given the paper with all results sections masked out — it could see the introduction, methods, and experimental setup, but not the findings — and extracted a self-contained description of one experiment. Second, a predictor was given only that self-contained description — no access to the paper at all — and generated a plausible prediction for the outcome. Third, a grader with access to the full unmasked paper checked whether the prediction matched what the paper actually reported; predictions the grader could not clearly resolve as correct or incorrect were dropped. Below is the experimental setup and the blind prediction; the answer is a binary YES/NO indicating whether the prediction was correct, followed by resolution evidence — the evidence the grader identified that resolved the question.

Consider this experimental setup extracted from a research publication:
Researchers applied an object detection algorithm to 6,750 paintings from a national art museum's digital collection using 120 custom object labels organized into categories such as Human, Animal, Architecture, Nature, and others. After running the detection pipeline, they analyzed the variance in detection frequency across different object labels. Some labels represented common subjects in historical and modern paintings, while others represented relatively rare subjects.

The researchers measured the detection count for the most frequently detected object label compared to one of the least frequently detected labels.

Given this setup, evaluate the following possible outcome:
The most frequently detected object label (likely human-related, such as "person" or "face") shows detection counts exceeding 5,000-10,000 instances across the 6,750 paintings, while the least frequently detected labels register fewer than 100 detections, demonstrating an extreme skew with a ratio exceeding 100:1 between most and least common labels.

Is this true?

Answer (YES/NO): YES